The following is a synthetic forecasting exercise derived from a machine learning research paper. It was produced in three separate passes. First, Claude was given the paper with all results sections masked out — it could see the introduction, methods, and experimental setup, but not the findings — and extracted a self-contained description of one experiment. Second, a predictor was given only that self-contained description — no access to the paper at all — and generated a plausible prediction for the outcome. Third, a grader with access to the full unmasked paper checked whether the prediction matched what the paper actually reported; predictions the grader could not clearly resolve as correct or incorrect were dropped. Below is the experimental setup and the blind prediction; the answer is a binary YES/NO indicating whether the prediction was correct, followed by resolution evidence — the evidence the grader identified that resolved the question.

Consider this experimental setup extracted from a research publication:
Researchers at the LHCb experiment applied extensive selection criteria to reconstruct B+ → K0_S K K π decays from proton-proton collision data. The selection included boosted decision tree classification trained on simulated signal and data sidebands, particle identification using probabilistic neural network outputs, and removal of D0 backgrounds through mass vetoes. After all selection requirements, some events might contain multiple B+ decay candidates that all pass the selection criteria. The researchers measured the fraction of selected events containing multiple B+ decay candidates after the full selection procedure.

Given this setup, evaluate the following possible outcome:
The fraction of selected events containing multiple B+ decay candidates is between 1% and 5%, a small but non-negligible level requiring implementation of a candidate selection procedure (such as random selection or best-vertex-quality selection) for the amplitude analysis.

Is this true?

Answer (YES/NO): NO